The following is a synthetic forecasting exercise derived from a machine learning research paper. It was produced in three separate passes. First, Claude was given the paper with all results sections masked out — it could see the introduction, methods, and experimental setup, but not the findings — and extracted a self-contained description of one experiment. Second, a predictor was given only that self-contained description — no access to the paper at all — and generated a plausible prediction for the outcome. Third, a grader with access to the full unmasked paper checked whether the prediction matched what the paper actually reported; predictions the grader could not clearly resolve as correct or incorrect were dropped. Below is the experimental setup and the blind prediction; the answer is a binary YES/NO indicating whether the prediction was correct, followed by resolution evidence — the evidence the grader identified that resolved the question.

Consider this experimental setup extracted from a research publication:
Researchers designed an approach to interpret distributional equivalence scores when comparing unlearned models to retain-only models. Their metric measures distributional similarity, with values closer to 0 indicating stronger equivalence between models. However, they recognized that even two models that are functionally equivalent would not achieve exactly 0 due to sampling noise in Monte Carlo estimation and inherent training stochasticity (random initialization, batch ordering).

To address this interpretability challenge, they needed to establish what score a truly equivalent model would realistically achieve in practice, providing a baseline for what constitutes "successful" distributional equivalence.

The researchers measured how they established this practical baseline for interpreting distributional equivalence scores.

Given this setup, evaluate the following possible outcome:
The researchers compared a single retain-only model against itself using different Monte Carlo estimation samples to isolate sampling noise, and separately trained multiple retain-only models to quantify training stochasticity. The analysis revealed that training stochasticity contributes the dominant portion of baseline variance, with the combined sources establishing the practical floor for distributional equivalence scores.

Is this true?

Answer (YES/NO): NO